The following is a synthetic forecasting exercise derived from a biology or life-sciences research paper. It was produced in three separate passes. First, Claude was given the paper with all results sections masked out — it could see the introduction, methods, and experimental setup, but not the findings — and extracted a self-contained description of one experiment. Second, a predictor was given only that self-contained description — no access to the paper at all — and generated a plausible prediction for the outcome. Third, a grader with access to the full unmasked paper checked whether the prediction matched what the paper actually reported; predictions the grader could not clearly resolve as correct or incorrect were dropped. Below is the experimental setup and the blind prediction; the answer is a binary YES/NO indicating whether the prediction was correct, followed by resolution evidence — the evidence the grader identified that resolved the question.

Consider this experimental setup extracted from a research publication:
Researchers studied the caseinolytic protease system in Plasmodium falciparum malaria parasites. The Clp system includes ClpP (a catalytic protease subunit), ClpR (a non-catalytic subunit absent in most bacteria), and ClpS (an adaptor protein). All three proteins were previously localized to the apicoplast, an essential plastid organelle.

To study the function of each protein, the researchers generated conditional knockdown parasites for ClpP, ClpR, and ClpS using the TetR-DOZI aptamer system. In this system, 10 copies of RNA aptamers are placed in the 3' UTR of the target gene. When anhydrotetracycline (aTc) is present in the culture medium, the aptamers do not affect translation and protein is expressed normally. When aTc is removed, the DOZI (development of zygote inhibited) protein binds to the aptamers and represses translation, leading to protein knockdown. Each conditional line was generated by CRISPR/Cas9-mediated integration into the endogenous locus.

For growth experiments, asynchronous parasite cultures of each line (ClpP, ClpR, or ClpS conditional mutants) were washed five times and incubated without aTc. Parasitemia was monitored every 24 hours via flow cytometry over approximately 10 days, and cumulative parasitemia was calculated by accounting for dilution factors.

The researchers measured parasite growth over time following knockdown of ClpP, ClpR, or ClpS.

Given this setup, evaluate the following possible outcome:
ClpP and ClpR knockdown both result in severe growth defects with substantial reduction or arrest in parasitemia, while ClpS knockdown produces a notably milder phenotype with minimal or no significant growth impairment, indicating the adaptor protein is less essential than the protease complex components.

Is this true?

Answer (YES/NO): NO